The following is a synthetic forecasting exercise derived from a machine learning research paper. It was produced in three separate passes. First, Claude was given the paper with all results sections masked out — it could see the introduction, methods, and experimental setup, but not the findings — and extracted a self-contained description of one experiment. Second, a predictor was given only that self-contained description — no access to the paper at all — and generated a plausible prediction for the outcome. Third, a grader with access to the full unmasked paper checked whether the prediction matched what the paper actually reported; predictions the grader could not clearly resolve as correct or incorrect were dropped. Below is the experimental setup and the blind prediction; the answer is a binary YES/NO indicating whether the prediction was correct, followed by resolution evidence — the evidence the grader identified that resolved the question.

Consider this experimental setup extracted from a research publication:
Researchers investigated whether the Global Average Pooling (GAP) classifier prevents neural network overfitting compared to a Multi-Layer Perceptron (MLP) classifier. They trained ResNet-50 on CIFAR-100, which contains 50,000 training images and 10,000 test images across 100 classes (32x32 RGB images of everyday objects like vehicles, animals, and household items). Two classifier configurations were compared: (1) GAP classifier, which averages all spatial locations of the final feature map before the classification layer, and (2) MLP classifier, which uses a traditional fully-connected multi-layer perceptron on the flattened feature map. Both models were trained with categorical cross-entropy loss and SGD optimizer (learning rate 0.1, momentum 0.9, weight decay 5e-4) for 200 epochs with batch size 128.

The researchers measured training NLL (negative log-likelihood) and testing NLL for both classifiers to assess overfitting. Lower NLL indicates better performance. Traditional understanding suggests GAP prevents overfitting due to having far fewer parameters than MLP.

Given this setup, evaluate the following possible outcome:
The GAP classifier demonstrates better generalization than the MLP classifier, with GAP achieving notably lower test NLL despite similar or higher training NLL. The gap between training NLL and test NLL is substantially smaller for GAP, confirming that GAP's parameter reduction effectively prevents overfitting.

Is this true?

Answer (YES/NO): NO